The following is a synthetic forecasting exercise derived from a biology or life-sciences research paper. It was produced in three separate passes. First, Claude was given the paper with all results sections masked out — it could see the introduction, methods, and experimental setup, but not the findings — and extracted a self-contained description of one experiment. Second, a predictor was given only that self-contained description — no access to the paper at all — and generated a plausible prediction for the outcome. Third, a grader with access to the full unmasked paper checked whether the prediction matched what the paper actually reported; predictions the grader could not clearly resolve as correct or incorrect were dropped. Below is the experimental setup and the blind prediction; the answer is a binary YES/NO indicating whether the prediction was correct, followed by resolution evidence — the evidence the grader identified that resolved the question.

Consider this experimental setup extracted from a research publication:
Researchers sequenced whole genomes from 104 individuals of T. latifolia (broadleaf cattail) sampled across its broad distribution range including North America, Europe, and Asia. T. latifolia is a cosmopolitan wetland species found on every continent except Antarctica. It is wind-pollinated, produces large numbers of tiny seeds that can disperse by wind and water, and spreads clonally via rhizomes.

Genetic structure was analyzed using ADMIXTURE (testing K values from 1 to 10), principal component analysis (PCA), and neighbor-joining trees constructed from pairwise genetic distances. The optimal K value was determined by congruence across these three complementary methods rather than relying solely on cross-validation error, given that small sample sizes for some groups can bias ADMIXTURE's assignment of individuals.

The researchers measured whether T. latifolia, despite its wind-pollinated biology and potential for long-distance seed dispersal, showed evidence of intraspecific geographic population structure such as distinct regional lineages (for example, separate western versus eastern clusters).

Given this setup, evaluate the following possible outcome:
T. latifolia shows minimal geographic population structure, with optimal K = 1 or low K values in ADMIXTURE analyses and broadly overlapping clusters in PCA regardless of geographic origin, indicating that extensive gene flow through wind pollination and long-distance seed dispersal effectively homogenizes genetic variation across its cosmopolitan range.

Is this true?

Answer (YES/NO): NO